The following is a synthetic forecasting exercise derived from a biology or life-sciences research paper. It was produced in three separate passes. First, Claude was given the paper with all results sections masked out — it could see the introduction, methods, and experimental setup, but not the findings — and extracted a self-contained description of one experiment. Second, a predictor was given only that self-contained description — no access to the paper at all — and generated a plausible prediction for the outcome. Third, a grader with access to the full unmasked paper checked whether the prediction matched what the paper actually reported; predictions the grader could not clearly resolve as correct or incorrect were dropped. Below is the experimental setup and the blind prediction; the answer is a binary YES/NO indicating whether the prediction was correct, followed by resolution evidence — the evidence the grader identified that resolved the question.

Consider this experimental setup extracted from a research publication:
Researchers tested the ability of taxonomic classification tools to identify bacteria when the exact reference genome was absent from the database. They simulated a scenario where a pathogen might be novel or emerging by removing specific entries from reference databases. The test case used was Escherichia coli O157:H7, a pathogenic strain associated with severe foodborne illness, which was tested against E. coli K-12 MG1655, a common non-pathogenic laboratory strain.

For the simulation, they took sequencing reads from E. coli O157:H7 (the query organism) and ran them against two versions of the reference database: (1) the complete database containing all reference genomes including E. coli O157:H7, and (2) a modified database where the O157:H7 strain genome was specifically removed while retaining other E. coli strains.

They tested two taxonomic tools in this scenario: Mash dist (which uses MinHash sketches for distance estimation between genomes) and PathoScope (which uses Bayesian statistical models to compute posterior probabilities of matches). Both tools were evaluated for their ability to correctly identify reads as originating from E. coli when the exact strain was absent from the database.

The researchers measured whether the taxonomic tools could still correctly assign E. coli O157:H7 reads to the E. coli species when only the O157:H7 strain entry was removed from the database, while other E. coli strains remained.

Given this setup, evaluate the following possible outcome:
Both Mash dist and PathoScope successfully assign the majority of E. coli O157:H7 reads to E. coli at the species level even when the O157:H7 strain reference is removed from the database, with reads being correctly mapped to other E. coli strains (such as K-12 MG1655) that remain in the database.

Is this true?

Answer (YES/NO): YES